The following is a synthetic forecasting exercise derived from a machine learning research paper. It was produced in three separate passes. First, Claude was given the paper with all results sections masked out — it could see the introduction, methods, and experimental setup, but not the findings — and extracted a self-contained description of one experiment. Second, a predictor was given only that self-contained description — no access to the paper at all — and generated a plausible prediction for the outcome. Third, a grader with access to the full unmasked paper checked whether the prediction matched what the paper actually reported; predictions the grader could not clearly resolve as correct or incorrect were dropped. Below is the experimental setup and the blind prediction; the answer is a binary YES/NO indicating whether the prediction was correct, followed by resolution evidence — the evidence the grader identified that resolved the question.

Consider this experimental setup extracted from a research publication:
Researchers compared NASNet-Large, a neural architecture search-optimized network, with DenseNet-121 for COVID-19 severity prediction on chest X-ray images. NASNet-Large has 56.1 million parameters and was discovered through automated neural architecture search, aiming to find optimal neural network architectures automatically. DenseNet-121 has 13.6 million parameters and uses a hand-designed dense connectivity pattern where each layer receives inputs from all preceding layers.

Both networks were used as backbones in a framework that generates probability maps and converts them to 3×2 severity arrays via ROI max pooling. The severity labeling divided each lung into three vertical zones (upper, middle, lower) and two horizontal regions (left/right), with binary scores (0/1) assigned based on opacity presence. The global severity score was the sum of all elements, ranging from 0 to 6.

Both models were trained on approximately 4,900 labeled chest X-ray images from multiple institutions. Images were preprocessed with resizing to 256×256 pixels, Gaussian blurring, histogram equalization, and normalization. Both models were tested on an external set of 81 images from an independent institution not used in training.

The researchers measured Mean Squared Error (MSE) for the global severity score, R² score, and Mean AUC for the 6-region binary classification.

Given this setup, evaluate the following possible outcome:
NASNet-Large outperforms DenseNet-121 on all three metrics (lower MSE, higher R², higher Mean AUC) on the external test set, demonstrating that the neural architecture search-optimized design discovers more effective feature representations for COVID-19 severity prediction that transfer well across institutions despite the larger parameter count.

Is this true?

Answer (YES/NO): NO